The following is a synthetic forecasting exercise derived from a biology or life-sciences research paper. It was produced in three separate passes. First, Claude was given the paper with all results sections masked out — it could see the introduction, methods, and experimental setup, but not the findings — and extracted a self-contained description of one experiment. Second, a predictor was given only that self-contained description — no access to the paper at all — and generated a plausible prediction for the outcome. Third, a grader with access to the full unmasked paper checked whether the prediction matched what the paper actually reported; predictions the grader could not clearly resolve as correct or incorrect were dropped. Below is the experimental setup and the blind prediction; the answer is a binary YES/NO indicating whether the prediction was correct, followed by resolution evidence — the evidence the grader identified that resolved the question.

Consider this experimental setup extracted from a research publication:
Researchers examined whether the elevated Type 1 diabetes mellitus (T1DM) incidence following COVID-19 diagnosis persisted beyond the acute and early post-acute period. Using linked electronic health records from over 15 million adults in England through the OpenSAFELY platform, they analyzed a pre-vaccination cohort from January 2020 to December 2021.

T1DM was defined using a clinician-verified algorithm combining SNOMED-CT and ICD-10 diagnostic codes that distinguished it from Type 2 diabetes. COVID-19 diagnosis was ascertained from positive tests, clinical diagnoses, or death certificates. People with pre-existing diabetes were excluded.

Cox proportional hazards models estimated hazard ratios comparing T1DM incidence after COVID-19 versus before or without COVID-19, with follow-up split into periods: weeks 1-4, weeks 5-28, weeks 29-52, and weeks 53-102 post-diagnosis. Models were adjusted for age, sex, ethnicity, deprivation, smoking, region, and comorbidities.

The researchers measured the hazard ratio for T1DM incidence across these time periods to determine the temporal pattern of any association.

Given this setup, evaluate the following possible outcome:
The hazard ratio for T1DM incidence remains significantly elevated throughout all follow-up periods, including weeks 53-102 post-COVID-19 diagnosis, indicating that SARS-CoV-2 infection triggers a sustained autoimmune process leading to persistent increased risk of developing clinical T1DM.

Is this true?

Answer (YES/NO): NO